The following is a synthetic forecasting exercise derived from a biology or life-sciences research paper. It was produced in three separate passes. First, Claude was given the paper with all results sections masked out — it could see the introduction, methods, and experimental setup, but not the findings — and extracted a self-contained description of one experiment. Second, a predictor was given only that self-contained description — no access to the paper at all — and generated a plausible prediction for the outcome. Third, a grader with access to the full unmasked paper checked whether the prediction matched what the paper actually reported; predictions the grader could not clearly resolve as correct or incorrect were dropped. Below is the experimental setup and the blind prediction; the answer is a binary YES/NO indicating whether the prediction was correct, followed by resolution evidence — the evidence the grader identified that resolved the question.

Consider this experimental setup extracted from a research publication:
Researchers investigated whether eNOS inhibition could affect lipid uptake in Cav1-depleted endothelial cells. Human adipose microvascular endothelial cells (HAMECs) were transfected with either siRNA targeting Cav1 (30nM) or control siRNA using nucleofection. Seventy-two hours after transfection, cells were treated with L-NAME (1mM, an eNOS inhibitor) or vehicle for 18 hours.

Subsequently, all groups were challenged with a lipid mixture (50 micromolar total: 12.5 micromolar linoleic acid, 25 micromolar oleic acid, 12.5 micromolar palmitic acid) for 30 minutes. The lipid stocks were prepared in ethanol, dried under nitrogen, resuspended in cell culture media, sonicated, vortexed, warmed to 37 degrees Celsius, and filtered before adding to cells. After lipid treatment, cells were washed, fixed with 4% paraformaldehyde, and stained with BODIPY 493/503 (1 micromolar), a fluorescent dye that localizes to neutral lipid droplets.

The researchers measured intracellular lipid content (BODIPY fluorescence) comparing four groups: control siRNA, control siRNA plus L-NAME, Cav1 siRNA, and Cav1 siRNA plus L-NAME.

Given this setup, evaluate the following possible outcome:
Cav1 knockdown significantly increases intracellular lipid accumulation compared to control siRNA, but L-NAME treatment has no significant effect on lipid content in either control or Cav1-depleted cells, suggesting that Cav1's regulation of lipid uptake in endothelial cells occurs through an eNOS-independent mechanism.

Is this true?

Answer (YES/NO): NO